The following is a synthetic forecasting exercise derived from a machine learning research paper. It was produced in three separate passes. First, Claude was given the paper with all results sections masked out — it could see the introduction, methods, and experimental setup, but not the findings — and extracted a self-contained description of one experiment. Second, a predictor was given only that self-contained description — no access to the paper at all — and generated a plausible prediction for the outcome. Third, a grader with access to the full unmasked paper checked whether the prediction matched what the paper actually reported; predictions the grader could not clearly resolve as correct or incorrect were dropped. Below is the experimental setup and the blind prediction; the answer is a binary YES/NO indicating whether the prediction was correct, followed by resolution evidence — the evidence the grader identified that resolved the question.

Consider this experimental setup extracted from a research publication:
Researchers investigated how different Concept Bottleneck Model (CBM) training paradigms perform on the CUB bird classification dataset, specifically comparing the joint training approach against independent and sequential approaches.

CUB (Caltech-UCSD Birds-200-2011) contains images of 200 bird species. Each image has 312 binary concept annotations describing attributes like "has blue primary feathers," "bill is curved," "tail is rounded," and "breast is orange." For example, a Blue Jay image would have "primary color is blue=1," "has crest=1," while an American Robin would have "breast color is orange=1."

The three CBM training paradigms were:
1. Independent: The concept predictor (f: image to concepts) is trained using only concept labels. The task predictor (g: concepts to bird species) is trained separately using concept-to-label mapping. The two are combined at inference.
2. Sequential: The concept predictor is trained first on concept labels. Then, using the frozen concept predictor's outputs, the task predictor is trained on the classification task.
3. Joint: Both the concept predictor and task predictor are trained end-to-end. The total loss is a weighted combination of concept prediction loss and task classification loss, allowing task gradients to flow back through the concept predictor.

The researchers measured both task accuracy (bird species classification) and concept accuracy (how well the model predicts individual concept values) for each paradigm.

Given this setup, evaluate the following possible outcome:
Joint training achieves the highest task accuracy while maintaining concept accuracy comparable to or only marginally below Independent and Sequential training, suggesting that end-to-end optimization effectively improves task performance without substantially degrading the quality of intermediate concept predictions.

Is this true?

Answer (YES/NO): NO